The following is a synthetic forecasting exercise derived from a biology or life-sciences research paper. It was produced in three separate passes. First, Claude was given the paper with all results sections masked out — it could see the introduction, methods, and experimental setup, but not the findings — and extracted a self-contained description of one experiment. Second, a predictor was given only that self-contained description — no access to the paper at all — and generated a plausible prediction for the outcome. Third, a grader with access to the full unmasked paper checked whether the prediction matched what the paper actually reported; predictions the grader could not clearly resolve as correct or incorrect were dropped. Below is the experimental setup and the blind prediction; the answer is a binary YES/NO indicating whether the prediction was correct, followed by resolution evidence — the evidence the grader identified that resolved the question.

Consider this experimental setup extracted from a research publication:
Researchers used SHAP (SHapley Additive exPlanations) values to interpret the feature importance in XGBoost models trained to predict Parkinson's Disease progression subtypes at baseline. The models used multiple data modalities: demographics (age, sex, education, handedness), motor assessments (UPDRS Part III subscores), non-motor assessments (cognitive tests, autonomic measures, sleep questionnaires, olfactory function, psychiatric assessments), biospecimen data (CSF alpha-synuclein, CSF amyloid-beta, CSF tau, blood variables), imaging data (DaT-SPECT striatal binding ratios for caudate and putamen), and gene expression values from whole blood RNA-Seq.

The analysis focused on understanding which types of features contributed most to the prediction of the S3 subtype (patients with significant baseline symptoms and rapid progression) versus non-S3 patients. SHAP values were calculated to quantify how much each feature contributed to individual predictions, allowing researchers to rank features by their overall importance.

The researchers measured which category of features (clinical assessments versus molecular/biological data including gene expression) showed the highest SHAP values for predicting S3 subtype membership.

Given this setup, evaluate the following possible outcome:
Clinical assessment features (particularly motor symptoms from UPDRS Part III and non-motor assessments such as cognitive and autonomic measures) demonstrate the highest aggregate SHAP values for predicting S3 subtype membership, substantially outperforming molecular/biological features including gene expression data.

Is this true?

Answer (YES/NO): NO